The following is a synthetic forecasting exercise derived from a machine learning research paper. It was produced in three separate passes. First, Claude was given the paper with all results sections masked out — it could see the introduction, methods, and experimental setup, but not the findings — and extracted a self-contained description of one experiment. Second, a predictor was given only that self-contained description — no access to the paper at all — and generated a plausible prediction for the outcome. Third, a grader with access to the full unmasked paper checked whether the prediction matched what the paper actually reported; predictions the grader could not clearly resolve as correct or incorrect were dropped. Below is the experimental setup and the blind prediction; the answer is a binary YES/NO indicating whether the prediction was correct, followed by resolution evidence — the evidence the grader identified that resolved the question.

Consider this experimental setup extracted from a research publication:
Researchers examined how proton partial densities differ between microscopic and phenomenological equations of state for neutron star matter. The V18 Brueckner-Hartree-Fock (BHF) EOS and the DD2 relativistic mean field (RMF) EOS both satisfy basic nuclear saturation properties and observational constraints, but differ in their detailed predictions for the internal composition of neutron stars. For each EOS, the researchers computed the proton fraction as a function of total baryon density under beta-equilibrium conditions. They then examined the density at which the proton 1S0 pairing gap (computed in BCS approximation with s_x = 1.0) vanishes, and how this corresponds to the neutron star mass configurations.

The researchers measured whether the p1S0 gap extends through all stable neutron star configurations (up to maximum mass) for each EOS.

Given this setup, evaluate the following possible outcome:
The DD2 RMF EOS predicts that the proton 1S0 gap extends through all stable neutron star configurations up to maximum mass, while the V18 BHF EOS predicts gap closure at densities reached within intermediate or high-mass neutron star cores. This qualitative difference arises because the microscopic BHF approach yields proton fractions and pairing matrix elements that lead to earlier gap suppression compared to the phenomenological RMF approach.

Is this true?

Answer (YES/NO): YES